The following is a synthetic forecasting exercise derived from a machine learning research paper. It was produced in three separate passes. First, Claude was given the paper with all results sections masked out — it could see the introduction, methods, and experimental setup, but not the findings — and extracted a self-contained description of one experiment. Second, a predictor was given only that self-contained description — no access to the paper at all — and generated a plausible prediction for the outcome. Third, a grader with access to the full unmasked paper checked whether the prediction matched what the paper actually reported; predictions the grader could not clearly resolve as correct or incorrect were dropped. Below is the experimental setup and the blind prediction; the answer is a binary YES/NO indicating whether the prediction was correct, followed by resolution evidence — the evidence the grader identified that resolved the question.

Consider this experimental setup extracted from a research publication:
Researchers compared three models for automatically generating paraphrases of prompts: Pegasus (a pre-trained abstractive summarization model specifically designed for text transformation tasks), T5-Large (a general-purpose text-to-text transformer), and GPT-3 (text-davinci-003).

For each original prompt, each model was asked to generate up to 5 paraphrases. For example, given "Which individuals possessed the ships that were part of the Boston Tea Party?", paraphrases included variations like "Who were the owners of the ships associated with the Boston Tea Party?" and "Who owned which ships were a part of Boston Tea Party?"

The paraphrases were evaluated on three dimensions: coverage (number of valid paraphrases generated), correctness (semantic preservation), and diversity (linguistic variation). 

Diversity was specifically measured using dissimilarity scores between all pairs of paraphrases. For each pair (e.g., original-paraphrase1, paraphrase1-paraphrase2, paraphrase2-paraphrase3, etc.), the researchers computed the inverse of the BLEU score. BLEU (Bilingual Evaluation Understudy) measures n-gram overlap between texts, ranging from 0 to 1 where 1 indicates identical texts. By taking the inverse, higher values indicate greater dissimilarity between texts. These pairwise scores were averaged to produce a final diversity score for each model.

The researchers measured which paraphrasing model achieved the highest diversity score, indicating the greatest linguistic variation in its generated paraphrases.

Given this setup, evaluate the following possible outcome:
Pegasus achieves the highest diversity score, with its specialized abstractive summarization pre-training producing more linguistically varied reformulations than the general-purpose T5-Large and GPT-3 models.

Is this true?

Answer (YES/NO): NO